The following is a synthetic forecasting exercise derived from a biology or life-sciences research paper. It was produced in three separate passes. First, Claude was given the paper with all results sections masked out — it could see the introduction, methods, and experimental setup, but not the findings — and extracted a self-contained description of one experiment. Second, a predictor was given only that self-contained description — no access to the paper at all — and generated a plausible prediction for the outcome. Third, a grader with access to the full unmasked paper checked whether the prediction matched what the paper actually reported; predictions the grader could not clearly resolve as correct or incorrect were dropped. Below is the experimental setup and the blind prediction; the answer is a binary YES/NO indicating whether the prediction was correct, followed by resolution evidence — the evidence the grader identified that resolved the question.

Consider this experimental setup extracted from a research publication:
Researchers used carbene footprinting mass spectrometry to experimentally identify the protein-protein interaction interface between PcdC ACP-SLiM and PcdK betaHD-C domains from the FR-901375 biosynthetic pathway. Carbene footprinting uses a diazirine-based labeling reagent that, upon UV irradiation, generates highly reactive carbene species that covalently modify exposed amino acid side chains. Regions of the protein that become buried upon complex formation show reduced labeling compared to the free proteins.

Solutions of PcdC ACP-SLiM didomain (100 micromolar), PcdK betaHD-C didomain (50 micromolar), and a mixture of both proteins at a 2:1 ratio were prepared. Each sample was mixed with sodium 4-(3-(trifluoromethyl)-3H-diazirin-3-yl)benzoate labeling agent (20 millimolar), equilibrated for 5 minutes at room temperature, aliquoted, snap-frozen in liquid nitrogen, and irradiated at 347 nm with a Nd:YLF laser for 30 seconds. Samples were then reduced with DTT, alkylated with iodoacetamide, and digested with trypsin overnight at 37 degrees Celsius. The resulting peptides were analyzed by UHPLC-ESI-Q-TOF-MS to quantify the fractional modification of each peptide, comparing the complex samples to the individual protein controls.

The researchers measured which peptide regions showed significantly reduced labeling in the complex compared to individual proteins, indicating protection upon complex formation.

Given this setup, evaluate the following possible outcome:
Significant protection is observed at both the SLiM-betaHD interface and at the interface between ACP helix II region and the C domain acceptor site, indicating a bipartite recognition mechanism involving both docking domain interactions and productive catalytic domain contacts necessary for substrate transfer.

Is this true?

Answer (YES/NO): NO